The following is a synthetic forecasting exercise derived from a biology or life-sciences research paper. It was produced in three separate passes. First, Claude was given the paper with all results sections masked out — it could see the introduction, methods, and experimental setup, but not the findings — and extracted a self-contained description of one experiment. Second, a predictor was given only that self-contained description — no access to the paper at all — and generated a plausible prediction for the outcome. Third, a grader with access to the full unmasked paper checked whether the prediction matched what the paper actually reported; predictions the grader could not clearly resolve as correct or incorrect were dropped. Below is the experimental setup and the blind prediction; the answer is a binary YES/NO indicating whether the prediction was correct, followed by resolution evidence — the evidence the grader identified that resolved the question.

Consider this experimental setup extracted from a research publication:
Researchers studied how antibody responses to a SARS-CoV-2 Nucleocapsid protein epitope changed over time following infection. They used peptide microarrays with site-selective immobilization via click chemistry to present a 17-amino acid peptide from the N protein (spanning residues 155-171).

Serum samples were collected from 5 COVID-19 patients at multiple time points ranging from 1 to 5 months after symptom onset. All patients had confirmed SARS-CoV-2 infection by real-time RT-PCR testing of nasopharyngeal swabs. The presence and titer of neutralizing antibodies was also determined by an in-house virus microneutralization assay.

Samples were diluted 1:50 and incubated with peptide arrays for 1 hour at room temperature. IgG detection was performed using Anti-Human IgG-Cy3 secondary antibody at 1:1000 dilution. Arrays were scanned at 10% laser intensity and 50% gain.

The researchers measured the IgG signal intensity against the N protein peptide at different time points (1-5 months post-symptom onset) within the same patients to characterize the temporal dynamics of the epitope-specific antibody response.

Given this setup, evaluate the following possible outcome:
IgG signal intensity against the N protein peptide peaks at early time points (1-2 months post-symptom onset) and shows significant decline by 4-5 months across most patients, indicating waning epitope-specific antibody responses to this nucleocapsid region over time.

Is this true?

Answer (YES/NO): NO